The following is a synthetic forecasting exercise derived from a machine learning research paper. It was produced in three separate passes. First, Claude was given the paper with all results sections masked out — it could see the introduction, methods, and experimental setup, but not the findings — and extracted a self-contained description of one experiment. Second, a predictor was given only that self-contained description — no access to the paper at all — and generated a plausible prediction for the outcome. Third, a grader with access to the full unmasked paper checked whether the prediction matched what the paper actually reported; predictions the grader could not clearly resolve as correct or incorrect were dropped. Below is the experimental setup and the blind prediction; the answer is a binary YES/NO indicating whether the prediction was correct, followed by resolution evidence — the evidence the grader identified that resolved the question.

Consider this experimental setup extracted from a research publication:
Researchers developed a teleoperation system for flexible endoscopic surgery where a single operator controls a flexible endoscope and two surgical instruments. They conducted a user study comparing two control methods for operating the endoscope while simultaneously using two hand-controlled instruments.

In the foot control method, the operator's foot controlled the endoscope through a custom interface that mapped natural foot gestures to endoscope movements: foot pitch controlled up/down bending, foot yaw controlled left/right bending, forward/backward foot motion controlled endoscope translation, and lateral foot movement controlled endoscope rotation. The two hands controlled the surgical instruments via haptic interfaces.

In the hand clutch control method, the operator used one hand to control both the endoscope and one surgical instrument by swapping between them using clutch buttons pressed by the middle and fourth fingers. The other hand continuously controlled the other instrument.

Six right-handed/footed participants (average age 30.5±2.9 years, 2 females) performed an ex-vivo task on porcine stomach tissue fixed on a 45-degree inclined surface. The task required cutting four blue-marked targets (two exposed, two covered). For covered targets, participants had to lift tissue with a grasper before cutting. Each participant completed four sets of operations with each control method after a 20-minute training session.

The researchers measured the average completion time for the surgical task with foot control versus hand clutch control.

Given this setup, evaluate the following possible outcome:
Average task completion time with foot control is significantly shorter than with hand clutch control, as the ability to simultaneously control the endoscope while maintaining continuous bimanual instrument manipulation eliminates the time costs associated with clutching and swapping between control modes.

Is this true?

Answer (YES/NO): YES